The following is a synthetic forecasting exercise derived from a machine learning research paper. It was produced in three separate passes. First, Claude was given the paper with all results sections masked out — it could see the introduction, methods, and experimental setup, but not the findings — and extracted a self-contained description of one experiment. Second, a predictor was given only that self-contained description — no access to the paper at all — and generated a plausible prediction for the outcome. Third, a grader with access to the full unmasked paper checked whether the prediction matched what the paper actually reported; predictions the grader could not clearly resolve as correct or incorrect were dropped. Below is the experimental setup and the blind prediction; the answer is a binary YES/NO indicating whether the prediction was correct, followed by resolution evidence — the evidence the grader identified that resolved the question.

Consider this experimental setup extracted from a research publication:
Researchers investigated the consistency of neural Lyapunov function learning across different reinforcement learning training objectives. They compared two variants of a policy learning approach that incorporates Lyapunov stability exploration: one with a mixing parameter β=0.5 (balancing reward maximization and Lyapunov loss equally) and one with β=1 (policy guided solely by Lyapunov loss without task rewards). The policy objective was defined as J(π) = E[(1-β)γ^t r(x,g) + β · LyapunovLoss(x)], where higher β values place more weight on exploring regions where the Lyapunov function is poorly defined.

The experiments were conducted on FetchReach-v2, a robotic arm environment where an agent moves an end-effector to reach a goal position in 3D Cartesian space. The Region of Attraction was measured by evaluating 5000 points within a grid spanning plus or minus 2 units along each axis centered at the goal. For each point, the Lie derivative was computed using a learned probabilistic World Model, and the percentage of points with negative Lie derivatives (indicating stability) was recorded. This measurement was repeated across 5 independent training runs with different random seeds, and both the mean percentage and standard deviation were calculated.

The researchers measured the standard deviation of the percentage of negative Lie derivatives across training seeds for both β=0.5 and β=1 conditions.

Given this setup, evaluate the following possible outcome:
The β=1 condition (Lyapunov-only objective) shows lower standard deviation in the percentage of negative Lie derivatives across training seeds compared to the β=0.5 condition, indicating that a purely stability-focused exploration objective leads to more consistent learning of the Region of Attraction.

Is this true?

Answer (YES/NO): YES